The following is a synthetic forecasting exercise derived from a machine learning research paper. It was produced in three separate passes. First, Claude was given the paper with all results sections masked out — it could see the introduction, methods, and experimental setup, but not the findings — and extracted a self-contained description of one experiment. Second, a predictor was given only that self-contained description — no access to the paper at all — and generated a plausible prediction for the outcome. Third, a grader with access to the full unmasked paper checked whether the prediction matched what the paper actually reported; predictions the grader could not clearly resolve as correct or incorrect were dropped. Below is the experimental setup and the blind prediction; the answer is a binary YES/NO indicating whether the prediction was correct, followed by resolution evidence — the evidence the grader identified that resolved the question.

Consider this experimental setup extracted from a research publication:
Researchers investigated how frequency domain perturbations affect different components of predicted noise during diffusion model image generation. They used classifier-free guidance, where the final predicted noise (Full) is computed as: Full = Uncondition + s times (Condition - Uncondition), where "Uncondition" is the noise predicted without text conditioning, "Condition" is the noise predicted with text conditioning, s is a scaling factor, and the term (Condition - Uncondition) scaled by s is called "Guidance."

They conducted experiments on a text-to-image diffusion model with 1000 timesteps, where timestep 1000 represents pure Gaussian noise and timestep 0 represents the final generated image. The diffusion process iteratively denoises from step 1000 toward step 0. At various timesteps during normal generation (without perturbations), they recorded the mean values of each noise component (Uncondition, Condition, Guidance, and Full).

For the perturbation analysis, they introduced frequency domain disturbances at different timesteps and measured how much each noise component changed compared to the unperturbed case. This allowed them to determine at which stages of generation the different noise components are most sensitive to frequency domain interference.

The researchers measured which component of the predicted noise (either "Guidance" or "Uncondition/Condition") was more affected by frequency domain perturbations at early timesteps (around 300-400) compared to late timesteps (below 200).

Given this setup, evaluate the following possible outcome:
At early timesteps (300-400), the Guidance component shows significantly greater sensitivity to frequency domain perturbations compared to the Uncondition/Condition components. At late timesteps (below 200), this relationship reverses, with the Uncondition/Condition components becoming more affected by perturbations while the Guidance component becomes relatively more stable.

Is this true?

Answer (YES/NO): YES